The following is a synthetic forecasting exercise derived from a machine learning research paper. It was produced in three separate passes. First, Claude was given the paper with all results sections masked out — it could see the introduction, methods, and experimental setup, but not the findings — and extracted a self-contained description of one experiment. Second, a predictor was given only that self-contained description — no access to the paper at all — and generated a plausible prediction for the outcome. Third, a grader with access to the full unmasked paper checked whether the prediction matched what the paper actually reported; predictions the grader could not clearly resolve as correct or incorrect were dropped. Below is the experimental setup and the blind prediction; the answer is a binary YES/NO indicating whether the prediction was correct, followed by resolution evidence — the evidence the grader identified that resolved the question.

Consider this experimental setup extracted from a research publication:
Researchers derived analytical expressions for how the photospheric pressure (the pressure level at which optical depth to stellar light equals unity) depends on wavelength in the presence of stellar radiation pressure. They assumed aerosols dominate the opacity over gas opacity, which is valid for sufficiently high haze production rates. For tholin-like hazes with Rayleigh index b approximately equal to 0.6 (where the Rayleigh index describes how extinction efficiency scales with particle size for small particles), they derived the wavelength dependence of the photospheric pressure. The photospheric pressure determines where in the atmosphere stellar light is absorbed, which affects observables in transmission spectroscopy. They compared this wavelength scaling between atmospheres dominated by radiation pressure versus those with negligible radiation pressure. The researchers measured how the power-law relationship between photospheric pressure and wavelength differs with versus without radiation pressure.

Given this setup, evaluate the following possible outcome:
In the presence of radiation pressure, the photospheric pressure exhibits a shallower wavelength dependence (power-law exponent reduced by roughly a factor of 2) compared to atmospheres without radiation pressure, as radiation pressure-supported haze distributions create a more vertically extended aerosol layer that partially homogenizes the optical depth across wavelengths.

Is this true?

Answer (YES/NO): NO